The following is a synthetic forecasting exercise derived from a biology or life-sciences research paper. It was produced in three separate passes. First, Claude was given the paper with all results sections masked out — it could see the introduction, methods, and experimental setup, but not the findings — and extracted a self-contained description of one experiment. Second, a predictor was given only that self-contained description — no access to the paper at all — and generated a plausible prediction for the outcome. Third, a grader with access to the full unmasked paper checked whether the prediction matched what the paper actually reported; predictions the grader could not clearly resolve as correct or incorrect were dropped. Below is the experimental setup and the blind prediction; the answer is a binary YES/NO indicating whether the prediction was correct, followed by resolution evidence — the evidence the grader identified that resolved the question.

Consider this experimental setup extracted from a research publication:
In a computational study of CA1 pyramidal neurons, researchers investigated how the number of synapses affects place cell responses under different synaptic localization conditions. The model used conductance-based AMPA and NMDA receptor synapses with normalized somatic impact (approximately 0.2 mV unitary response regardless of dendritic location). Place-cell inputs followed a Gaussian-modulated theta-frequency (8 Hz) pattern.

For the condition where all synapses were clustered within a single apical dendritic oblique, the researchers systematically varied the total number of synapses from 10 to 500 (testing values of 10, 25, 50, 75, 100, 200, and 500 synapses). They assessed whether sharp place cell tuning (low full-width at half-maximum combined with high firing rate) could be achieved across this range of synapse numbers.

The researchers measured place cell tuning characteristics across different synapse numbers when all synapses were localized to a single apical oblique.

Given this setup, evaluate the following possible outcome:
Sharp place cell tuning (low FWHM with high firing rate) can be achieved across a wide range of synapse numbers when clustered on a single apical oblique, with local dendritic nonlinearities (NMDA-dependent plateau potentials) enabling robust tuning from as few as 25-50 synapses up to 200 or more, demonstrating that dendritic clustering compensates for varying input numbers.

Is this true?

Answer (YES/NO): NO